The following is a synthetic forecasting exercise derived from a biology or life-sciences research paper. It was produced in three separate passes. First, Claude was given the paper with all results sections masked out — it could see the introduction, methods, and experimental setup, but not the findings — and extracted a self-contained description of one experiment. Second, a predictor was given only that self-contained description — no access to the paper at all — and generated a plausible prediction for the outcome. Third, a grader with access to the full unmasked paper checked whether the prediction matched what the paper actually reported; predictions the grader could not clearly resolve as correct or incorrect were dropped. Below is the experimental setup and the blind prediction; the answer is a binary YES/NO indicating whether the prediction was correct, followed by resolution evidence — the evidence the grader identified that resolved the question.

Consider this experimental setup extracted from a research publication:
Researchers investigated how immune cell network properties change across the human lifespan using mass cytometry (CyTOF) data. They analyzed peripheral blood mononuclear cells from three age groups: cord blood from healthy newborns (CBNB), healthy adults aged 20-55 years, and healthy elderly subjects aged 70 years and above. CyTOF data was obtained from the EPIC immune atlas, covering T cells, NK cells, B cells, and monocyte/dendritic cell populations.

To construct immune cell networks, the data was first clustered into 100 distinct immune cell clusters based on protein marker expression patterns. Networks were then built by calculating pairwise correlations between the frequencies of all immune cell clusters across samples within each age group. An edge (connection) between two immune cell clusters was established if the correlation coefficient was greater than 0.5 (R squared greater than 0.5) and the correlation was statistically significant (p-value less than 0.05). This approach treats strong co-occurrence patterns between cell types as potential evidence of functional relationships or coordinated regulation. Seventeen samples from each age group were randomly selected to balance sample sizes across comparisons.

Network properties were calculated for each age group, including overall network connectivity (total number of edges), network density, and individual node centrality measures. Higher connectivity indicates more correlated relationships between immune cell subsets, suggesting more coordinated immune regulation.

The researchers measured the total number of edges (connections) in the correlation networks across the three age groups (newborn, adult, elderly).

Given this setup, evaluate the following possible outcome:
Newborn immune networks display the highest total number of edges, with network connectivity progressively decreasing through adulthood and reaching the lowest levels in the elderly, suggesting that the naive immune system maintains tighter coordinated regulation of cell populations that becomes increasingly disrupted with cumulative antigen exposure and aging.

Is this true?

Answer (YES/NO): NO